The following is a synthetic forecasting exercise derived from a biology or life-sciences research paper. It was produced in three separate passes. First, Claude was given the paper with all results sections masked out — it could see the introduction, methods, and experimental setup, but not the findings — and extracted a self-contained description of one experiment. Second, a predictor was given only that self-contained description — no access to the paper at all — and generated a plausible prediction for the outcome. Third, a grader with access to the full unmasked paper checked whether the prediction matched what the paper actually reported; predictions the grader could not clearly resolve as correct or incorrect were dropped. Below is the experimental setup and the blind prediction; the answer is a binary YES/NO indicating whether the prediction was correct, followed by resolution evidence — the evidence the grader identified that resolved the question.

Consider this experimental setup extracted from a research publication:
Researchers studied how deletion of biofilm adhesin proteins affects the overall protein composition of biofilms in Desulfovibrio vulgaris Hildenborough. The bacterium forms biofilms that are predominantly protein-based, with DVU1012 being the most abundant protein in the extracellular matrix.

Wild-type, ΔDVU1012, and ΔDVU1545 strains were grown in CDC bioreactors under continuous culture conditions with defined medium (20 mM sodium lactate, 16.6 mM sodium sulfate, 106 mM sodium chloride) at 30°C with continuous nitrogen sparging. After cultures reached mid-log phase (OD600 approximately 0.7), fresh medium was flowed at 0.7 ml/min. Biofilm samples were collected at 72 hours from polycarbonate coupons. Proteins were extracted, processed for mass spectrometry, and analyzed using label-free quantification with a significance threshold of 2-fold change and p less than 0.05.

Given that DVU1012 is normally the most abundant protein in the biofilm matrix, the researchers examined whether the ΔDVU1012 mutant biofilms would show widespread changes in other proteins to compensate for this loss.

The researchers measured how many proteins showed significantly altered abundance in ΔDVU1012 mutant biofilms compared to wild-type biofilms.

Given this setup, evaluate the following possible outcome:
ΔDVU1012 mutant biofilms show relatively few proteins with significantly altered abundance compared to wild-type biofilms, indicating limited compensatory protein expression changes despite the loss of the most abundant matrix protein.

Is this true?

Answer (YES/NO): YES